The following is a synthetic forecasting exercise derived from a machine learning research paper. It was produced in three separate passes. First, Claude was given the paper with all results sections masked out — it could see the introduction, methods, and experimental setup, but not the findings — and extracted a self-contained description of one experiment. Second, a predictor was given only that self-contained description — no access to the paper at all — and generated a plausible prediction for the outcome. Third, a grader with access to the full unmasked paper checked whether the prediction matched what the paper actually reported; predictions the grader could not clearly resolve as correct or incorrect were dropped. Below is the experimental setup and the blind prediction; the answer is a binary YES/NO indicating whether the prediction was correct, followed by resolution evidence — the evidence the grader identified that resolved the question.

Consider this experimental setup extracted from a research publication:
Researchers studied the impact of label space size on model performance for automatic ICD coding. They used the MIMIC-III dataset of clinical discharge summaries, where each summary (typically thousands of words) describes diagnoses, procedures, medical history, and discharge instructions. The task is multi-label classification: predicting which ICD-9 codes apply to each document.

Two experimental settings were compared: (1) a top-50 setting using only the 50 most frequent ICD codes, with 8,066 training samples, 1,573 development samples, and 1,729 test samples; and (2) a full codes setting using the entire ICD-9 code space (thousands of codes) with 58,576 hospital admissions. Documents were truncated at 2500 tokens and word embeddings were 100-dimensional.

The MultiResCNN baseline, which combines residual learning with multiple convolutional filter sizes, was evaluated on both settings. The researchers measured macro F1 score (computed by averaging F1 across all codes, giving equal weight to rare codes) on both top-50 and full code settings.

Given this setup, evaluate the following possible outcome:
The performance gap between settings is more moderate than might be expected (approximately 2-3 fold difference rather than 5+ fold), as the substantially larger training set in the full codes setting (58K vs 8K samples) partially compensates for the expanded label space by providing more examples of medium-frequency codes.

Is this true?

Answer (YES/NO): NO